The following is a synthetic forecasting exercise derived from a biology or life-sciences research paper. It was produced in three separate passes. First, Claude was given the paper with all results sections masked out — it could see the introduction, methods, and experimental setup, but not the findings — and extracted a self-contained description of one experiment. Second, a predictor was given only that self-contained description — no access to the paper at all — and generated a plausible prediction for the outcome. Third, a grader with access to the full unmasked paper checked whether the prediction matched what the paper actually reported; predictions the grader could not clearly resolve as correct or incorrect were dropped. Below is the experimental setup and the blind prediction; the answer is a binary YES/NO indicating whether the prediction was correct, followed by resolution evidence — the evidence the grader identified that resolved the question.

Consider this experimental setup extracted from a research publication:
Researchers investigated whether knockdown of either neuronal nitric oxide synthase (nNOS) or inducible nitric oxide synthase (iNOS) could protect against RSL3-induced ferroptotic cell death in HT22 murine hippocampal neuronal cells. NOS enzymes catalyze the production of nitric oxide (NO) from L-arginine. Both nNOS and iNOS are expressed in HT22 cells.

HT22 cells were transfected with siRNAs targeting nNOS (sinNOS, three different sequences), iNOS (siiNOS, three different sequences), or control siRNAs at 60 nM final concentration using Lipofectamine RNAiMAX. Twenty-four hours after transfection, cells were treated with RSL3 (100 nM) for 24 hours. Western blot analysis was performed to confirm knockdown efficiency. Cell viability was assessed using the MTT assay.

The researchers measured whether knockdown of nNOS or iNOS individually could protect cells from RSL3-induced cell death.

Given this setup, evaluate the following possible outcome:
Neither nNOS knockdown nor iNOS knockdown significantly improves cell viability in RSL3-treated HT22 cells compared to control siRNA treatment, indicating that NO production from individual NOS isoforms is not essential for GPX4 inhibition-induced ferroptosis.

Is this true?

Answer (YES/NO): NO